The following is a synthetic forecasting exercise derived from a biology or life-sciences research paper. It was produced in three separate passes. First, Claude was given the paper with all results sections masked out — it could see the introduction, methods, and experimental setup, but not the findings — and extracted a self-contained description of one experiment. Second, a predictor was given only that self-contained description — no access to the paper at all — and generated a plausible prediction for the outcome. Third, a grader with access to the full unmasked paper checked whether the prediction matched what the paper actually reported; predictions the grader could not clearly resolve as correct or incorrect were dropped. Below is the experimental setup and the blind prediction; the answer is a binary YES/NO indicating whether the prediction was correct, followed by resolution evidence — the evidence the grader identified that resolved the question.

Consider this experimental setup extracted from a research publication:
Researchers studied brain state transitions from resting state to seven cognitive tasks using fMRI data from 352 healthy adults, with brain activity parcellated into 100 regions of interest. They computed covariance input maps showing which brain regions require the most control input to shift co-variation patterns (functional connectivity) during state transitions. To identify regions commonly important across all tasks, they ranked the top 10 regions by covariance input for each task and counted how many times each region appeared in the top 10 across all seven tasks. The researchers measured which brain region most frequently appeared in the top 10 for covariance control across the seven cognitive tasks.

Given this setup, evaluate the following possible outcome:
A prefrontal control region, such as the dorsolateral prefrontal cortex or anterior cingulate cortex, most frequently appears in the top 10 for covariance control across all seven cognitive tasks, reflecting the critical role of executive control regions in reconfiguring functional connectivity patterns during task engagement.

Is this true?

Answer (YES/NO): NO